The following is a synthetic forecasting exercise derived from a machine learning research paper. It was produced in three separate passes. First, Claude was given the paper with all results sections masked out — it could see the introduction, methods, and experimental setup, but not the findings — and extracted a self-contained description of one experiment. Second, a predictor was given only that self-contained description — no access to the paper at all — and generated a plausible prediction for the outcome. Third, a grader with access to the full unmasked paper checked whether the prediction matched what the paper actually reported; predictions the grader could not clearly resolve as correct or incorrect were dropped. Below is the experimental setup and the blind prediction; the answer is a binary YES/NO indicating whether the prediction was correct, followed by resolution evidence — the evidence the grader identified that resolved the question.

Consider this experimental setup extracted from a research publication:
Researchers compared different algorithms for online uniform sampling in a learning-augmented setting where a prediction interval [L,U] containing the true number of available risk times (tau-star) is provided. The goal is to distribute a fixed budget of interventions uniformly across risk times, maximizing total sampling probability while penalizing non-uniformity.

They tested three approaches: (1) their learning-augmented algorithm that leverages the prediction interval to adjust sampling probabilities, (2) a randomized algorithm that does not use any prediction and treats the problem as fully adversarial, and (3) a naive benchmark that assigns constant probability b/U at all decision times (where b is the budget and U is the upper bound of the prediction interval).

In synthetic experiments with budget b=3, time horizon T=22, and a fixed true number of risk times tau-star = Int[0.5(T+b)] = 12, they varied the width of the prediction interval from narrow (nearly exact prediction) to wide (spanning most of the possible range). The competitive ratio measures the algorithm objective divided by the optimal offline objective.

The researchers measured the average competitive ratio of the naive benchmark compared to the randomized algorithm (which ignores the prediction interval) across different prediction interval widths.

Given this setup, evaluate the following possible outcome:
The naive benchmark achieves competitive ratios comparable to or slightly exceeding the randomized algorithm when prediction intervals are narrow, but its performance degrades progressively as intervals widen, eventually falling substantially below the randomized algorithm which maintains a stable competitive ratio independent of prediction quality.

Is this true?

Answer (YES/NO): NO